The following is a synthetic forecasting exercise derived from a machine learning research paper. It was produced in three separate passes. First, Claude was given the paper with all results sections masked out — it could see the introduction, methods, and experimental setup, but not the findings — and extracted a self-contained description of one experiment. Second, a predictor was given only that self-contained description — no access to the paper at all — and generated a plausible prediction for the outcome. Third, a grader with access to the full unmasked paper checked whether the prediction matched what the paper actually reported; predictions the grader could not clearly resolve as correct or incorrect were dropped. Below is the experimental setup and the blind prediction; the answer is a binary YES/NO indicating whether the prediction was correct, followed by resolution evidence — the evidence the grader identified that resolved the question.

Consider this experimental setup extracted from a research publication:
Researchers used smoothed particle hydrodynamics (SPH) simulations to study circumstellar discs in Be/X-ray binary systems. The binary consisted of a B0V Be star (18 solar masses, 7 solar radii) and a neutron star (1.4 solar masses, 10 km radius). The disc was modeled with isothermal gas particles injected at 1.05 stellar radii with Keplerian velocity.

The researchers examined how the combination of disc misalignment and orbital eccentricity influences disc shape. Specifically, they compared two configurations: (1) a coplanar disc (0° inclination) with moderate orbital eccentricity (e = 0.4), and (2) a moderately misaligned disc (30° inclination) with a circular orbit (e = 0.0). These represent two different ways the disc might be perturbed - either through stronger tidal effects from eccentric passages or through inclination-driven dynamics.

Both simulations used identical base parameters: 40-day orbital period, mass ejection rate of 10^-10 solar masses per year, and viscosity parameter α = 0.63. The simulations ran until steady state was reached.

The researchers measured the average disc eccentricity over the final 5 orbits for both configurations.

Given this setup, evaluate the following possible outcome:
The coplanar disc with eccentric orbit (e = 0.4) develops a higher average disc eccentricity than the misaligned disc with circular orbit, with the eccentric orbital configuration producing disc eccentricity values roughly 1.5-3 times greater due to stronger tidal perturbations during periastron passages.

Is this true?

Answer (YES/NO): NO